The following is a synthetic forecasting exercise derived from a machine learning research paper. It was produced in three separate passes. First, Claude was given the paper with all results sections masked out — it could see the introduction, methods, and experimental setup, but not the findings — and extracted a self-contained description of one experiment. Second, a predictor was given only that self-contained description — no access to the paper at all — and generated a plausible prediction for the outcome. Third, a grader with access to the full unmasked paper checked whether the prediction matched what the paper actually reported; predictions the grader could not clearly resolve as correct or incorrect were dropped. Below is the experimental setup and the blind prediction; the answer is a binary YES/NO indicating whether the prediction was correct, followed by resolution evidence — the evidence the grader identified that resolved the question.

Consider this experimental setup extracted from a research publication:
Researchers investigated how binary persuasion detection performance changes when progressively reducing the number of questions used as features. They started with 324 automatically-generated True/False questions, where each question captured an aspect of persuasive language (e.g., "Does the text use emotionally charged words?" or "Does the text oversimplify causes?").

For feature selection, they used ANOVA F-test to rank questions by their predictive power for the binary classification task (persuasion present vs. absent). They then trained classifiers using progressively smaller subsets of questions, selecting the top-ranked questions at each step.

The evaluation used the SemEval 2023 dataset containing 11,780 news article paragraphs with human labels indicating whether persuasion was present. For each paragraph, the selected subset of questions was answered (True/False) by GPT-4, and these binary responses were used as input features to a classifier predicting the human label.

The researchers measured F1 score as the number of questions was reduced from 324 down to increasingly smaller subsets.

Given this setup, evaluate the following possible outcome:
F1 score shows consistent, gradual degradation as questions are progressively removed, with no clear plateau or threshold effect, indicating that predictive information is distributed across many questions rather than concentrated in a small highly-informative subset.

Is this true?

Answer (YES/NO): NO